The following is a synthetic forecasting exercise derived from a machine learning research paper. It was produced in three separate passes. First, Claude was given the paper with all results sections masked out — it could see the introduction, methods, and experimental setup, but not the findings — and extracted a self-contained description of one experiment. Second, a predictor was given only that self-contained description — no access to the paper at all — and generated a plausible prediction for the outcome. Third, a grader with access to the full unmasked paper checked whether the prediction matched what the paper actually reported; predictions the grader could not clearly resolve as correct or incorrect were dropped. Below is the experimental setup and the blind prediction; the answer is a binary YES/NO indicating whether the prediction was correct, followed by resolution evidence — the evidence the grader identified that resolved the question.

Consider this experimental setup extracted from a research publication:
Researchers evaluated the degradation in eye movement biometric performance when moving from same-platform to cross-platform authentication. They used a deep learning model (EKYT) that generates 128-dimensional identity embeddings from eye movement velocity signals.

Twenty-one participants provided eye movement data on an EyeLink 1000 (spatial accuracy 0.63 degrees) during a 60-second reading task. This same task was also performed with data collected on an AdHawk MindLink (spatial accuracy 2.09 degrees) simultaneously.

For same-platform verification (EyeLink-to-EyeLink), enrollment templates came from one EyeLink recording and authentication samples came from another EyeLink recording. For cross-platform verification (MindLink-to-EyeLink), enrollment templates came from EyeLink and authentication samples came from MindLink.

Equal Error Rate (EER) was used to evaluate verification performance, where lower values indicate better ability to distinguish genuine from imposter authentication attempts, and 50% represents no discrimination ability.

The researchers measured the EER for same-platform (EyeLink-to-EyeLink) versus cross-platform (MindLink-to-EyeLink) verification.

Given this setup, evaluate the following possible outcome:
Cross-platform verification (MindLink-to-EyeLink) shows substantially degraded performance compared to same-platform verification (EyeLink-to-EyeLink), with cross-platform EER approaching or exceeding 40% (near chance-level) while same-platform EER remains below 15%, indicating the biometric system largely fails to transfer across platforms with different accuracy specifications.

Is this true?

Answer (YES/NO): YES